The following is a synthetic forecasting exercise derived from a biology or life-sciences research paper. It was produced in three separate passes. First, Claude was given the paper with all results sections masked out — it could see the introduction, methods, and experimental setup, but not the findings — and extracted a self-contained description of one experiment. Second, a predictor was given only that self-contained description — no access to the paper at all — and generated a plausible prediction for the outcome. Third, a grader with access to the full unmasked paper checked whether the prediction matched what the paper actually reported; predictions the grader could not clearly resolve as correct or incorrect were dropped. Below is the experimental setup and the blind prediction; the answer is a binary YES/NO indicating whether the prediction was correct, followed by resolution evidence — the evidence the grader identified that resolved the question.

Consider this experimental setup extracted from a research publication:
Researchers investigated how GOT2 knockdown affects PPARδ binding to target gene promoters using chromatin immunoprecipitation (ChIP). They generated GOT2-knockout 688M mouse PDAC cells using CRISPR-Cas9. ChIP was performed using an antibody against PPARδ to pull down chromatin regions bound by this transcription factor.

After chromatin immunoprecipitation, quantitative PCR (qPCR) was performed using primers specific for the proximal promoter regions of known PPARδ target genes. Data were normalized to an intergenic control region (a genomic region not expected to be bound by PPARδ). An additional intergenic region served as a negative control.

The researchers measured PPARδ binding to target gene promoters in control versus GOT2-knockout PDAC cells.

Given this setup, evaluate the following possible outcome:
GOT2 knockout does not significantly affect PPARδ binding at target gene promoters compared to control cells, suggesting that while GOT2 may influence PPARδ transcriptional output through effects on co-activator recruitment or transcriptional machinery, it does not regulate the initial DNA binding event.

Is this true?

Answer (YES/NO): NO